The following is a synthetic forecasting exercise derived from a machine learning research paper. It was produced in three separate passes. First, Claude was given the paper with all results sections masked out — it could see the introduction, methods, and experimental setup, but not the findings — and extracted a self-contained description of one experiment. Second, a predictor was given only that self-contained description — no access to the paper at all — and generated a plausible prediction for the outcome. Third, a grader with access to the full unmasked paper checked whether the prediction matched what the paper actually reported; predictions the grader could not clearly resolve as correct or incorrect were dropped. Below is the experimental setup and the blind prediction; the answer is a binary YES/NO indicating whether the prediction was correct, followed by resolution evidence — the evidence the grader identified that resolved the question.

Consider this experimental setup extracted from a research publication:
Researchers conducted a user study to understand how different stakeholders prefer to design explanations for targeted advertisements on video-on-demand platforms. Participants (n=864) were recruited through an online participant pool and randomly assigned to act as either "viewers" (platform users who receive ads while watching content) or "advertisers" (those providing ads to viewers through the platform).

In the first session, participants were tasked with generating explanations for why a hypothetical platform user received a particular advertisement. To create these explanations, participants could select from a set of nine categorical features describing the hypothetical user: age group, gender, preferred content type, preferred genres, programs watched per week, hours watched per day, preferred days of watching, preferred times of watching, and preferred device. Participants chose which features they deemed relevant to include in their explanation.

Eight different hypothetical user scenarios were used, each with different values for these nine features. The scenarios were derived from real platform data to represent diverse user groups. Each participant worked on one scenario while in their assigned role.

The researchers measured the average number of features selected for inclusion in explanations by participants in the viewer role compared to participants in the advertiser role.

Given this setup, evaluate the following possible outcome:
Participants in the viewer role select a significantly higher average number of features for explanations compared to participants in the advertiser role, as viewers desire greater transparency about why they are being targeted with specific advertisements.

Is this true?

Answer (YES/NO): NO